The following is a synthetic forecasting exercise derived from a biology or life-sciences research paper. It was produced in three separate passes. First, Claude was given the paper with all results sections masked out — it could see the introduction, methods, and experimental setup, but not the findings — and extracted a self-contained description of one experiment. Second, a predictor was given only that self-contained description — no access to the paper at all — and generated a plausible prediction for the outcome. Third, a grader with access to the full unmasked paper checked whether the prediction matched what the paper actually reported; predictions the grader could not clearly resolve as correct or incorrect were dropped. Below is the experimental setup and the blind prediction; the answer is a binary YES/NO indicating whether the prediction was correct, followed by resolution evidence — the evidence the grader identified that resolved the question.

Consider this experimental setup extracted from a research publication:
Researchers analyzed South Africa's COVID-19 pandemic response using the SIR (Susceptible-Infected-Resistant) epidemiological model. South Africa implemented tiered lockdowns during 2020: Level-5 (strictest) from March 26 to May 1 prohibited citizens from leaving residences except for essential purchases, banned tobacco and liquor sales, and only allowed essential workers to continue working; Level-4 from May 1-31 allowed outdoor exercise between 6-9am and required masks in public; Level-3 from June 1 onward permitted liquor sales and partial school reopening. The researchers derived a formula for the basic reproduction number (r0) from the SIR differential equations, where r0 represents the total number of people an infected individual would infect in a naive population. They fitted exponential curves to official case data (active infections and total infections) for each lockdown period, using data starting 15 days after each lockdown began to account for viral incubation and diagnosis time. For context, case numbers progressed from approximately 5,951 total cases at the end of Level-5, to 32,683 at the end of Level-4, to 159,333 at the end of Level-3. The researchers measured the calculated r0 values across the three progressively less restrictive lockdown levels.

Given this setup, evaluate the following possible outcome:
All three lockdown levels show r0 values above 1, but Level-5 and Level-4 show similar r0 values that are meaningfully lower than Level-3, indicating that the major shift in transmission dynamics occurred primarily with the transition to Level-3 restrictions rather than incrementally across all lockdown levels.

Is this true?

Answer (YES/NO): NO